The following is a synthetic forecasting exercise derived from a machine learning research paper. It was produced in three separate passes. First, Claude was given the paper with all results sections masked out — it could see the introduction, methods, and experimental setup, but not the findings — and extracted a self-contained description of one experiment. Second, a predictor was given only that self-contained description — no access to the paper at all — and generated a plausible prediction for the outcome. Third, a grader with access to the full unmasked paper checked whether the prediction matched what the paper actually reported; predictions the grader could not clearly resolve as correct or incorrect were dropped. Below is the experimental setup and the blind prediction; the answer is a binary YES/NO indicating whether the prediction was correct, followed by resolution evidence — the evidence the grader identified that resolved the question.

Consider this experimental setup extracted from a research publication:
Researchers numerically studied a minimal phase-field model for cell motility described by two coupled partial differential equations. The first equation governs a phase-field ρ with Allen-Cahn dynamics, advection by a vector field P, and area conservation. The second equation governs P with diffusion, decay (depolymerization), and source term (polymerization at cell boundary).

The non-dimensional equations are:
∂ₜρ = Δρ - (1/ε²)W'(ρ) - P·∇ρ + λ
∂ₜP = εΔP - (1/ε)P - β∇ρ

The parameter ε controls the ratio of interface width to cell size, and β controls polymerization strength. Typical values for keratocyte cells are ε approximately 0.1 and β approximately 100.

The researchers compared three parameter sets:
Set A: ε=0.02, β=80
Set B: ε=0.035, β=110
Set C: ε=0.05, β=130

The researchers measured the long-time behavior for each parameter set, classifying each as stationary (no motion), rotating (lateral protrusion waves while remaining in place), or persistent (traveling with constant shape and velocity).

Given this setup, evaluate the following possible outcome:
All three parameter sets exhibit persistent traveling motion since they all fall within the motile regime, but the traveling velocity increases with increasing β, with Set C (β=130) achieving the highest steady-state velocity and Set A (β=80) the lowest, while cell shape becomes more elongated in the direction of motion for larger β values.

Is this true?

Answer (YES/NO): NO